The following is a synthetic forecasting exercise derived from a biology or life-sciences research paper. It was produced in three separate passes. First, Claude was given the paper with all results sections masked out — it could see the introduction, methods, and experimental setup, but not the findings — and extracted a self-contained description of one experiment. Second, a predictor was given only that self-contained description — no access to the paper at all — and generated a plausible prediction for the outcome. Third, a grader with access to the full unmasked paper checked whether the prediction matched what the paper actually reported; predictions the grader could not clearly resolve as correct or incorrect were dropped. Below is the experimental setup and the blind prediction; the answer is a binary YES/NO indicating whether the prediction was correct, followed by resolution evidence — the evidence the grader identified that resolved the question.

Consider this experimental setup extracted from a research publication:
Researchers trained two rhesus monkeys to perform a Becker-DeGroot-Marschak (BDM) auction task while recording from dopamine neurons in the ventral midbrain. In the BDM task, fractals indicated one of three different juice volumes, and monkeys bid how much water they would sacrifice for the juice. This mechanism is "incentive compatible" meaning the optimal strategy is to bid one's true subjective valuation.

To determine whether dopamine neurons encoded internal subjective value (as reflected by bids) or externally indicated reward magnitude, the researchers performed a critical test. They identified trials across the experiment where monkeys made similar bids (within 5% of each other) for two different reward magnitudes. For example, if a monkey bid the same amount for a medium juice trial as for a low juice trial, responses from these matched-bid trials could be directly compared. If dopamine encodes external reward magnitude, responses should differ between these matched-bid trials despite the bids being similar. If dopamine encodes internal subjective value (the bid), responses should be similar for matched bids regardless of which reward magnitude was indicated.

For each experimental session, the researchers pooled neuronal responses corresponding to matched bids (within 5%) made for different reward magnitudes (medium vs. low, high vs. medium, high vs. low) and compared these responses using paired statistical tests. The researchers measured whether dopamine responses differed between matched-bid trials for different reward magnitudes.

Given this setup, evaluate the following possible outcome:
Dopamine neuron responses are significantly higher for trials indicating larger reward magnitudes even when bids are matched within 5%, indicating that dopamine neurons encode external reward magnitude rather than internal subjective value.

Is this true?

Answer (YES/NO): NO